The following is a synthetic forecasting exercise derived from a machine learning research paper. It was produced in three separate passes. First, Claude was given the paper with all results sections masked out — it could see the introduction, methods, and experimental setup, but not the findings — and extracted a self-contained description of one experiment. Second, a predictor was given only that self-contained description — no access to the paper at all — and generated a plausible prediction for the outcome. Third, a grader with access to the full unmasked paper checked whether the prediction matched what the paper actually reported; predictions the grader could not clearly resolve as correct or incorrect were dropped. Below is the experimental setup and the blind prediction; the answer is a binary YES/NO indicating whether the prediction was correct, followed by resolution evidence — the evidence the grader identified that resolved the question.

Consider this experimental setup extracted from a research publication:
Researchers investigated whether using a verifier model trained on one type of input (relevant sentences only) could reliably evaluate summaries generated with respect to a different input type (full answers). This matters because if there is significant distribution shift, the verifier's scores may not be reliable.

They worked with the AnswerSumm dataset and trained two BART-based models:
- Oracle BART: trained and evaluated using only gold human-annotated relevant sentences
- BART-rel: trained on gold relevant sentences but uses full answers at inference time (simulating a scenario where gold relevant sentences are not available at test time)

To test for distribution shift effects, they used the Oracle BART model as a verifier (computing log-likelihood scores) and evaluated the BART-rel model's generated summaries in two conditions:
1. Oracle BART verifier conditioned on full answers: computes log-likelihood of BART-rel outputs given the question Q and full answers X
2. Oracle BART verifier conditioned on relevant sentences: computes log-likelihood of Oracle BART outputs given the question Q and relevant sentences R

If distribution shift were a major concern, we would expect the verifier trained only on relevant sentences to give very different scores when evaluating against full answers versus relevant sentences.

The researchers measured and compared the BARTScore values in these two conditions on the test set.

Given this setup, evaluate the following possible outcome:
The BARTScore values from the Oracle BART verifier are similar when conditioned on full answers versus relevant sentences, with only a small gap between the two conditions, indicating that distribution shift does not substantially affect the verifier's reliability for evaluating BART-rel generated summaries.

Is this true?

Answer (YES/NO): YES